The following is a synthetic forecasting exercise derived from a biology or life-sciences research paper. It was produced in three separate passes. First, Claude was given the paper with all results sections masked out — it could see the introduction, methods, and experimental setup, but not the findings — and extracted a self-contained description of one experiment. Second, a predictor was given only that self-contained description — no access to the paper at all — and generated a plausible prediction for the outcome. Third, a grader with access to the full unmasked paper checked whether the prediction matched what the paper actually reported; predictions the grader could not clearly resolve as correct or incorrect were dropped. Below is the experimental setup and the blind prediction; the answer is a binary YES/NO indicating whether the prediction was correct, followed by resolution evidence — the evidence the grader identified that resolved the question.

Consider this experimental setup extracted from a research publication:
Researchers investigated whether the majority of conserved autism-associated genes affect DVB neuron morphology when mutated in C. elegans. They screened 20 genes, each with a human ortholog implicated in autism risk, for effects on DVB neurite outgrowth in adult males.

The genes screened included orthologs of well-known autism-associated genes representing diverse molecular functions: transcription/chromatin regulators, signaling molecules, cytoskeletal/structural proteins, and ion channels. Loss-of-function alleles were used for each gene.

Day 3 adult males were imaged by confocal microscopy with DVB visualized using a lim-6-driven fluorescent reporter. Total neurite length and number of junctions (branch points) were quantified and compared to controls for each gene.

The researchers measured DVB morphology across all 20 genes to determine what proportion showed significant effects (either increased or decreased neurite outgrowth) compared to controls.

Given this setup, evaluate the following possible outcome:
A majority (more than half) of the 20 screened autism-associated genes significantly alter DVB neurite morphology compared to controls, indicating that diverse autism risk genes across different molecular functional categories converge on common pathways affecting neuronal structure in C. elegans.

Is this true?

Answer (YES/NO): NO